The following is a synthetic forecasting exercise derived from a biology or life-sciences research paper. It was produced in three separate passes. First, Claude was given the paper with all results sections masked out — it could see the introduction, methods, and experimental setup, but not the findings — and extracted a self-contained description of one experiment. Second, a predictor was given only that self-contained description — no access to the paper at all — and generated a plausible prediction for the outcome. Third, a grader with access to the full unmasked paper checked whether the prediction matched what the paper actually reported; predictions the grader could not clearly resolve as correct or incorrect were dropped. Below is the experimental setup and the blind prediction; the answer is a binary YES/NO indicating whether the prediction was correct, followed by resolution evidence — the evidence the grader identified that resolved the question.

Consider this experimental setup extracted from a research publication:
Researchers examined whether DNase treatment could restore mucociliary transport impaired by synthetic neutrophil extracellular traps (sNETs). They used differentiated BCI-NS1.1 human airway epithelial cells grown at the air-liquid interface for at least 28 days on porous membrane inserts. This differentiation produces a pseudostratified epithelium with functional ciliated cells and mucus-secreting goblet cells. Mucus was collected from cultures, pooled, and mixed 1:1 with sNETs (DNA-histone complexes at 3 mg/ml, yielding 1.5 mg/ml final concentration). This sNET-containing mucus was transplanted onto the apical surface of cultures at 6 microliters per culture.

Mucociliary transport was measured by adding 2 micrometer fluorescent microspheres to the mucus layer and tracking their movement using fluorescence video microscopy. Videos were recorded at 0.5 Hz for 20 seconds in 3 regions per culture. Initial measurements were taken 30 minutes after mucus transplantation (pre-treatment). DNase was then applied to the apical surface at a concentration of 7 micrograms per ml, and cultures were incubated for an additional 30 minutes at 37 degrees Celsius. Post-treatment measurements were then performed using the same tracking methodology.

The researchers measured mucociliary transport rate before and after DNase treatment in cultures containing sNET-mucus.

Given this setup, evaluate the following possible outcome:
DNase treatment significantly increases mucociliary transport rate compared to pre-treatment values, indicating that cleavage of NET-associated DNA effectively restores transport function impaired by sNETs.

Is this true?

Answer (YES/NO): YES